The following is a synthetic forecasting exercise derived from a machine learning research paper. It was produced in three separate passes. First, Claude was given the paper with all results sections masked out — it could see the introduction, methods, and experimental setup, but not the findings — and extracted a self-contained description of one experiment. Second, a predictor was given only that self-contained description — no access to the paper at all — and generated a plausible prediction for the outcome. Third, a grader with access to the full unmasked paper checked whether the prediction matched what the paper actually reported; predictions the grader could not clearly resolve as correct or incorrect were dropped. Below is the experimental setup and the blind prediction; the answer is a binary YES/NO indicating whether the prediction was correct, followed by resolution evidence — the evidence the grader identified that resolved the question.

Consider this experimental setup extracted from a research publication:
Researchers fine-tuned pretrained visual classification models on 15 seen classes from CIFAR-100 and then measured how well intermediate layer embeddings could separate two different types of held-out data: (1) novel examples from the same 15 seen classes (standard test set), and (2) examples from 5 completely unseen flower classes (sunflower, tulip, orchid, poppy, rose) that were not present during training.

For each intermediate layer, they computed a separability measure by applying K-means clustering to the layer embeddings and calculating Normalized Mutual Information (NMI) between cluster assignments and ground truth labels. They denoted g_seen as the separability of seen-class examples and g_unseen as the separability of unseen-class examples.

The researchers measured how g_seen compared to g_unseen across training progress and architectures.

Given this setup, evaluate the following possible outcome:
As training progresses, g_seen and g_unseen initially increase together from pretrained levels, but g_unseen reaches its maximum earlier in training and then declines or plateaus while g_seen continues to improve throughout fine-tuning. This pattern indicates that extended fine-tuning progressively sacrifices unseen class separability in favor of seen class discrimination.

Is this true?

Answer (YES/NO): YES